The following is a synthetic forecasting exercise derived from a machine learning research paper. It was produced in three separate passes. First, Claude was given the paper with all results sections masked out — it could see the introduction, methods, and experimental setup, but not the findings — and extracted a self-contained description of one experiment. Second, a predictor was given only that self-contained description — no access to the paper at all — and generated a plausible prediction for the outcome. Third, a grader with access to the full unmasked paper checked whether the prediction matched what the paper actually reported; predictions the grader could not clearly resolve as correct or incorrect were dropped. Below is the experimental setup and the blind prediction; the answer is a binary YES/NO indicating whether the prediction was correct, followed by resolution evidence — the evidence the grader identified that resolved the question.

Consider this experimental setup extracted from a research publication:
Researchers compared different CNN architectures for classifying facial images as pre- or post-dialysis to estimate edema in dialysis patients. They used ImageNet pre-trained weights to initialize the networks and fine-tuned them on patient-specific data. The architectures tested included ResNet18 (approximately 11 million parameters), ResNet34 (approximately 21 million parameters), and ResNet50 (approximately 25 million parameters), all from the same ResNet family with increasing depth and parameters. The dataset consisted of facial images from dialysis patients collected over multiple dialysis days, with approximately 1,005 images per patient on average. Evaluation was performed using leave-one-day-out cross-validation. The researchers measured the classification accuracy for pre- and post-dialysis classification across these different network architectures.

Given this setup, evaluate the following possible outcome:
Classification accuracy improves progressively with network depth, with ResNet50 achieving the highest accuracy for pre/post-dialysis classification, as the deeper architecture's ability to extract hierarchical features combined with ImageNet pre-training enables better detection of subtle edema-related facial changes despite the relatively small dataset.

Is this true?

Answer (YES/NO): NO